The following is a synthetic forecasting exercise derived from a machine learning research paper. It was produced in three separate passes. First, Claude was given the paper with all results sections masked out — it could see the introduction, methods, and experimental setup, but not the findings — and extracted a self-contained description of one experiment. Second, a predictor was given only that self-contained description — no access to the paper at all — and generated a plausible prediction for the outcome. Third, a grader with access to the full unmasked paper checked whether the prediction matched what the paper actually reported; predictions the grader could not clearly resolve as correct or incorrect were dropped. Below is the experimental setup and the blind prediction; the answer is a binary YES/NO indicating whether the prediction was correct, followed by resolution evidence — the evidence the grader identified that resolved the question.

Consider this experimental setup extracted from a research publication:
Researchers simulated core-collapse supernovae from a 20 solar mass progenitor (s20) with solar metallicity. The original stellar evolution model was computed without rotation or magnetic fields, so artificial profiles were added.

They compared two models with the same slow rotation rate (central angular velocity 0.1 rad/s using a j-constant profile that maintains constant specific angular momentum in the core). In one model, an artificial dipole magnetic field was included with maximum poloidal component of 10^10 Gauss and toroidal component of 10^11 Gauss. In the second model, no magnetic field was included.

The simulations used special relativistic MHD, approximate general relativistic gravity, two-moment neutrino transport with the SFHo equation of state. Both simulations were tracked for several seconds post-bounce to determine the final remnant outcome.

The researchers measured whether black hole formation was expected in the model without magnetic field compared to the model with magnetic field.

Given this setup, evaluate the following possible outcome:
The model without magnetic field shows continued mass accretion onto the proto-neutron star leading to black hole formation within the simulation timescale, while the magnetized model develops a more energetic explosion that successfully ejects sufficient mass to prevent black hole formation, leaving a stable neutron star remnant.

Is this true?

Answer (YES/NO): NO